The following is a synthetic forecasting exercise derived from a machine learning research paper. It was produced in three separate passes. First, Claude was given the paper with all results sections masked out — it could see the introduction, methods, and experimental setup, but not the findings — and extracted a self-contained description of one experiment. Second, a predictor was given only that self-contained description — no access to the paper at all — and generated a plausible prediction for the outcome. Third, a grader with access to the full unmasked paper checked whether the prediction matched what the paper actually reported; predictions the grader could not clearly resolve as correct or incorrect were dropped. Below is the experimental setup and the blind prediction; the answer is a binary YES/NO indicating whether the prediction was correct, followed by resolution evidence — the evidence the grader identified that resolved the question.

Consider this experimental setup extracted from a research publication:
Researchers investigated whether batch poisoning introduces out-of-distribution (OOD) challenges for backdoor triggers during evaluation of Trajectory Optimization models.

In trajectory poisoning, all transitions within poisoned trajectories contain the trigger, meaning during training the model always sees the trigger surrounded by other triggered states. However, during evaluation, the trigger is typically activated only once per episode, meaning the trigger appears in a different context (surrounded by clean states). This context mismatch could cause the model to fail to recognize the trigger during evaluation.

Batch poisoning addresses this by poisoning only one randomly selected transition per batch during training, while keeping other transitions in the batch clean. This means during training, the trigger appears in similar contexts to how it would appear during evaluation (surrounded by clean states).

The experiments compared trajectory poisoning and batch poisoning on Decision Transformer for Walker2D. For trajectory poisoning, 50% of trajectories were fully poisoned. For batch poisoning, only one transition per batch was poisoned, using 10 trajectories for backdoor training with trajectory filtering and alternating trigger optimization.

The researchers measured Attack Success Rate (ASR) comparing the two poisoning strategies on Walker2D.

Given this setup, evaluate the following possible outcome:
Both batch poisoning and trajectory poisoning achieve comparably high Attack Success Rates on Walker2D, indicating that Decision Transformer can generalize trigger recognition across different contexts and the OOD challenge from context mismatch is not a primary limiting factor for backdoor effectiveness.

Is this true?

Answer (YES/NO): NO